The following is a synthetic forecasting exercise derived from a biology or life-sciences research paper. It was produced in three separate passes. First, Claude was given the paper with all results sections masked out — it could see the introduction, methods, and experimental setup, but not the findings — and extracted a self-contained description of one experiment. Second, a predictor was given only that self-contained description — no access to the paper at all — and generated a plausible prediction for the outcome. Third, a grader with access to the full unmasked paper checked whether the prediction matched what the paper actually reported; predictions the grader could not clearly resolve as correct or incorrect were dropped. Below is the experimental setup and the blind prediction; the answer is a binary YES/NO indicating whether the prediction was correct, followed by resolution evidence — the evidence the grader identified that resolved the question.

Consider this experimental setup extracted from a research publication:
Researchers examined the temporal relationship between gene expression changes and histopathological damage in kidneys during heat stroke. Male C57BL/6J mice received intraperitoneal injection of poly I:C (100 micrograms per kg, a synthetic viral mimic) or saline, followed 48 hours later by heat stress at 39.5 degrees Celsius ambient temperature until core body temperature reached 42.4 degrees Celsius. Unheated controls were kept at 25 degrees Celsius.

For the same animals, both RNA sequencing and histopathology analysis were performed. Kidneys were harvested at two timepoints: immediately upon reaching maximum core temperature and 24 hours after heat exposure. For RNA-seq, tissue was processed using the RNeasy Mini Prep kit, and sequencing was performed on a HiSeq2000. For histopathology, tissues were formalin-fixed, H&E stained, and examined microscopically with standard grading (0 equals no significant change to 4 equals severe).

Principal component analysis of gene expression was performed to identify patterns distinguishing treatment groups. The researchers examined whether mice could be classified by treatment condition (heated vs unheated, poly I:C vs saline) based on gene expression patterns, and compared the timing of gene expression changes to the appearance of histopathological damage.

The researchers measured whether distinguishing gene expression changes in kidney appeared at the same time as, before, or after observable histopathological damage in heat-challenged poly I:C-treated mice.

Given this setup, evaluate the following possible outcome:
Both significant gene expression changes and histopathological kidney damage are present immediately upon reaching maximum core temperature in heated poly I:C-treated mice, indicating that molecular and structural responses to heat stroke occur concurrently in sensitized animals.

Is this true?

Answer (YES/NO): NO